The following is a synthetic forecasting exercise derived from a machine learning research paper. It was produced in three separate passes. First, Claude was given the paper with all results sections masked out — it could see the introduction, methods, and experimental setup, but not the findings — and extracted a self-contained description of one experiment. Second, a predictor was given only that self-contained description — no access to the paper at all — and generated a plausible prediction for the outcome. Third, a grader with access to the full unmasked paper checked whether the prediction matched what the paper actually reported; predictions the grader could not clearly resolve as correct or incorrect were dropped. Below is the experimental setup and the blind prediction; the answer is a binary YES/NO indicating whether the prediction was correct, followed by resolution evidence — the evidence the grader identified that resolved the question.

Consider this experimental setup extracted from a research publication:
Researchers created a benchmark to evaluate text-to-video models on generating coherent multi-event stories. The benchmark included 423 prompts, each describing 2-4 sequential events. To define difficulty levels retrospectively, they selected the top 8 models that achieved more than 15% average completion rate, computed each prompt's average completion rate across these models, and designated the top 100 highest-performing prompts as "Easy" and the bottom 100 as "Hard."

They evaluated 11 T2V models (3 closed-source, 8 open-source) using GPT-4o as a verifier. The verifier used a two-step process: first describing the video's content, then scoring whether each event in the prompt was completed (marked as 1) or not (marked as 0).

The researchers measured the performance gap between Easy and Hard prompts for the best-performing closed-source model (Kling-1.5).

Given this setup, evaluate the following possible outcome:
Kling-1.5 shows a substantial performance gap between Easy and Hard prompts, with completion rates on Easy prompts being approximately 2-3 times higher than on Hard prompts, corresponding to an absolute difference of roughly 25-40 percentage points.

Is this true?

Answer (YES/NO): NO